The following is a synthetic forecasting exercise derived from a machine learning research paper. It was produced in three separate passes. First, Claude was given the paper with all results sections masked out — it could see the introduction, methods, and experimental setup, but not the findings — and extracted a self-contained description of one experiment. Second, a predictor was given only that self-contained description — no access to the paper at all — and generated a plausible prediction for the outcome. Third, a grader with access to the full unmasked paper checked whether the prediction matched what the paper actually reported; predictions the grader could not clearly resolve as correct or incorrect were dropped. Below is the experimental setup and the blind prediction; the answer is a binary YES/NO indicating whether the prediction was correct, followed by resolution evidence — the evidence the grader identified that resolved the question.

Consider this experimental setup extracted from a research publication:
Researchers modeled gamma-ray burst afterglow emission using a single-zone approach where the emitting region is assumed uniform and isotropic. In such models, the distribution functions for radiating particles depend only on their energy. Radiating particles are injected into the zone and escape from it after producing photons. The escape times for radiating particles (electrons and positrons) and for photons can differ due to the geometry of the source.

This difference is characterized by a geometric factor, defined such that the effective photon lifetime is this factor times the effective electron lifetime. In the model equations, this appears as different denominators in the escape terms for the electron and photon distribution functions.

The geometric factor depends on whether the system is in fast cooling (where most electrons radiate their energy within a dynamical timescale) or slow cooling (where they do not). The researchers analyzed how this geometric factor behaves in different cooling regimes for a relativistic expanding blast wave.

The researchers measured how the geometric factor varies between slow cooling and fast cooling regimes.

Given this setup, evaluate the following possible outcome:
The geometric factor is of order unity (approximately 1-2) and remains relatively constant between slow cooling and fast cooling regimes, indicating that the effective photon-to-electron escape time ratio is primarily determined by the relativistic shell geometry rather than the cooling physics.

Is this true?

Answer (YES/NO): NO